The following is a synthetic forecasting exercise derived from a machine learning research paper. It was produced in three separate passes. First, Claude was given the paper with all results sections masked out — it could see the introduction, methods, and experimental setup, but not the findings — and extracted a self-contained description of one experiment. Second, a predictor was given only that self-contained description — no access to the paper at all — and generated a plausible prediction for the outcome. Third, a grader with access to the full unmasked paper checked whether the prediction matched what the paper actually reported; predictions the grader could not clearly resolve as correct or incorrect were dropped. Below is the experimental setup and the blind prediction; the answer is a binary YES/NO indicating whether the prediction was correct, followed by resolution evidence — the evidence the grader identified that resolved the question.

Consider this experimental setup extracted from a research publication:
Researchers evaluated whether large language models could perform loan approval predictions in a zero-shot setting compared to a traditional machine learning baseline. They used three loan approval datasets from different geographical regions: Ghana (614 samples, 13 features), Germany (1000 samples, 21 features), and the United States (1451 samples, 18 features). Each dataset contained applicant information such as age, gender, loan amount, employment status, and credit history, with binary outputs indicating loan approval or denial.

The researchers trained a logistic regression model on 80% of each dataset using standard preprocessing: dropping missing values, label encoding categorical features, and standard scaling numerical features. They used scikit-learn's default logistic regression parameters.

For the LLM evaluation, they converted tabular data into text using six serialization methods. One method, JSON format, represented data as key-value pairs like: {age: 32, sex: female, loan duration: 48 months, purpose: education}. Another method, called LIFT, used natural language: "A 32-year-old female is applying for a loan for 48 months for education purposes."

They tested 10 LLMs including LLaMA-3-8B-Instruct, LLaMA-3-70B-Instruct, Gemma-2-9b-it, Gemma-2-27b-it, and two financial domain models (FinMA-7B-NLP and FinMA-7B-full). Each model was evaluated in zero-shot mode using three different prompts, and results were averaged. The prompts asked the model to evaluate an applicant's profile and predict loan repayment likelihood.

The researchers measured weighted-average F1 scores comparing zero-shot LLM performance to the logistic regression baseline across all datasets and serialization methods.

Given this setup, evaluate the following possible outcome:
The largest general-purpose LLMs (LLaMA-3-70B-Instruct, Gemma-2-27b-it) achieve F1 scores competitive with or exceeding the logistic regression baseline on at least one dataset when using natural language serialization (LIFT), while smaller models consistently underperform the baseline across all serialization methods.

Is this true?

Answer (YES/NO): NO